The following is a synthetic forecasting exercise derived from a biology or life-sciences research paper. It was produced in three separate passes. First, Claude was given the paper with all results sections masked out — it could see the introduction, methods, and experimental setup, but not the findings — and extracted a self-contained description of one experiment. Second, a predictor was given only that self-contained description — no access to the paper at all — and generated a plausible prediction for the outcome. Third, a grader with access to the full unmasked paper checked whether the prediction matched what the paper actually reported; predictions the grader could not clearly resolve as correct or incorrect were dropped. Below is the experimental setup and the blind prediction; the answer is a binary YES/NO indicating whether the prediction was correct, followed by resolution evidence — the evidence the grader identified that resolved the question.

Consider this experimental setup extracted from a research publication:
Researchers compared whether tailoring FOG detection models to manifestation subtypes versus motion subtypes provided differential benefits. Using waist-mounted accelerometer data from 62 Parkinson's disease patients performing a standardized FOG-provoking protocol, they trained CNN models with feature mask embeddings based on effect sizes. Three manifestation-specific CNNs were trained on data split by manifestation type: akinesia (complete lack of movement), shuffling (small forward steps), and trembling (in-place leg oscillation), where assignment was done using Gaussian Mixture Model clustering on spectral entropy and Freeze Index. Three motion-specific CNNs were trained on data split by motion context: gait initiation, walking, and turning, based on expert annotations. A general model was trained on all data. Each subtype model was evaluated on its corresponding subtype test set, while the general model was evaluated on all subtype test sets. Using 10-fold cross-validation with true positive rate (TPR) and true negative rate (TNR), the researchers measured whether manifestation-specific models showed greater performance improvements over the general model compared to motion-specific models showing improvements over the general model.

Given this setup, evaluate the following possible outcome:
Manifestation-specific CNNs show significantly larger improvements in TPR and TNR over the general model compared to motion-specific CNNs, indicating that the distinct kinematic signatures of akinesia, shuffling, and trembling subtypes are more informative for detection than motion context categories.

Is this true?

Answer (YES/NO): YES